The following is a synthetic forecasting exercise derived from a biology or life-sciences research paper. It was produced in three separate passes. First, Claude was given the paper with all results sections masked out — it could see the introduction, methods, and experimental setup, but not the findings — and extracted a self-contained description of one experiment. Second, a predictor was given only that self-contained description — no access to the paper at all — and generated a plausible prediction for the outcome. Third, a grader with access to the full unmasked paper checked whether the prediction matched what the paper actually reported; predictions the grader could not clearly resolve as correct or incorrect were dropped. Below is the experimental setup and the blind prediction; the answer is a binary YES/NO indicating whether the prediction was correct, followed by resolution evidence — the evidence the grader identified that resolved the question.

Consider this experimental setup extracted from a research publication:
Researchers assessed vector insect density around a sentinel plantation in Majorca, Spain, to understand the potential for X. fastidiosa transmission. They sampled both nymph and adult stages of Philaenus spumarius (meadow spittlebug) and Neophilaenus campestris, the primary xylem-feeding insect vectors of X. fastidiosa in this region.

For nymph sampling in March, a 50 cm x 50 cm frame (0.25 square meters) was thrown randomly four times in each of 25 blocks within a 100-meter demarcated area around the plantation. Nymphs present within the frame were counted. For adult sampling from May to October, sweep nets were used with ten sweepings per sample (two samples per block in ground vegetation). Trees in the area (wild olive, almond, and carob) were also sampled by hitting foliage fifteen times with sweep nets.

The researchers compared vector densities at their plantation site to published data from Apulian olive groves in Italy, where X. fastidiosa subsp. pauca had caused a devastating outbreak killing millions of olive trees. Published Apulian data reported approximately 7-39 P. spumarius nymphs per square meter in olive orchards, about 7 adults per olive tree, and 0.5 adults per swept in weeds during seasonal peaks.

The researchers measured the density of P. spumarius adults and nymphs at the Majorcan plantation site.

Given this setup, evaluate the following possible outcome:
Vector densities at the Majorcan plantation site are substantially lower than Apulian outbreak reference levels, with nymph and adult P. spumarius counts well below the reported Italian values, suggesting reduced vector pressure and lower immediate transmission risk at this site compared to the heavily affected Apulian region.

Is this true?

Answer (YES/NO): YES